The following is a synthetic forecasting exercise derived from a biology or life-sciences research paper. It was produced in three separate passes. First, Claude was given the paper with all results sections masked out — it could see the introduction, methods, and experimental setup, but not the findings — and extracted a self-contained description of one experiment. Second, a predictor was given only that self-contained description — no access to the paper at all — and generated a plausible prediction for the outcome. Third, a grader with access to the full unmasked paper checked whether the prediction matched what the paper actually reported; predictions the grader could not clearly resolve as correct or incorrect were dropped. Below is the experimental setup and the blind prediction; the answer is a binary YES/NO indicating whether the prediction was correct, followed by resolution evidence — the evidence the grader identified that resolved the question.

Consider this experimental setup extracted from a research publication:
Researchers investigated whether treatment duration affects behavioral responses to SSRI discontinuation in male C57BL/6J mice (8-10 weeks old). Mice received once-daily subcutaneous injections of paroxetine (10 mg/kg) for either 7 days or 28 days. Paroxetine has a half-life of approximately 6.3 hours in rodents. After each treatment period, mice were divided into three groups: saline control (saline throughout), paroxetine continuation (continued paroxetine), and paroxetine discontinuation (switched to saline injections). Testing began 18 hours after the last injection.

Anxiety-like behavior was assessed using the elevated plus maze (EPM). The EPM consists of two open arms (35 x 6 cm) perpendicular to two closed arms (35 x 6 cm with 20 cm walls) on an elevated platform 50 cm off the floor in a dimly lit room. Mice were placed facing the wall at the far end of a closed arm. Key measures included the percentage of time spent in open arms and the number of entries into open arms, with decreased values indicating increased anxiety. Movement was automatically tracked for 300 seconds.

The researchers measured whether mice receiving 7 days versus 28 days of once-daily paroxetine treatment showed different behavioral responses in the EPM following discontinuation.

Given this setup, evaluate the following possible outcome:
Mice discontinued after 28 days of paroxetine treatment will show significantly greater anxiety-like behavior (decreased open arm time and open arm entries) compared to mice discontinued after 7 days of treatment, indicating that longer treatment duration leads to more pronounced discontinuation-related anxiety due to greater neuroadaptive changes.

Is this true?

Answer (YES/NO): YES